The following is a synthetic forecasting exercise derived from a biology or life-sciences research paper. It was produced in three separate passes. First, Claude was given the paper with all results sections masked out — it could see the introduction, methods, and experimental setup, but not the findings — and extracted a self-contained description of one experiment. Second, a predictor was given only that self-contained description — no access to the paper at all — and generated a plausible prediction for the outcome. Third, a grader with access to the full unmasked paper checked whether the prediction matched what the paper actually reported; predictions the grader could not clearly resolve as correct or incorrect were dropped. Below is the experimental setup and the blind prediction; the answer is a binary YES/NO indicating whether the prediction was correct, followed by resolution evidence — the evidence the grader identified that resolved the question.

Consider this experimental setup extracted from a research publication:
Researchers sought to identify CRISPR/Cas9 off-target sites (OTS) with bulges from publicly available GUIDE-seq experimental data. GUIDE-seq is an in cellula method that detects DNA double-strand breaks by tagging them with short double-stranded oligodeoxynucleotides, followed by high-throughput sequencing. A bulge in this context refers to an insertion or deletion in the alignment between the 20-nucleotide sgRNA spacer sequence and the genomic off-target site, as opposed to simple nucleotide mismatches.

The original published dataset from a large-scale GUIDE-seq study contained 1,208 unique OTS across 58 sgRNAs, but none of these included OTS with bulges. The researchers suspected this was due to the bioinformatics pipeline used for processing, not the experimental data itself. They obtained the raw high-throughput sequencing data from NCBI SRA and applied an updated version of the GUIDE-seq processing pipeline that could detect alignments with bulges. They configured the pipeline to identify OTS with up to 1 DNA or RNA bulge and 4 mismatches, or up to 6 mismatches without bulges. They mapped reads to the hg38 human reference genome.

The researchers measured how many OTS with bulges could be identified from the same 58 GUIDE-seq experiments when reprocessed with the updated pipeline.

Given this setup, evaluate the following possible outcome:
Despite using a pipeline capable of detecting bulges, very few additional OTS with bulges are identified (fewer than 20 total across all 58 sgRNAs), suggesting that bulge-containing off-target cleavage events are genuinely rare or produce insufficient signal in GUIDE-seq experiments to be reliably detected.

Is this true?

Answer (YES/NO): NO